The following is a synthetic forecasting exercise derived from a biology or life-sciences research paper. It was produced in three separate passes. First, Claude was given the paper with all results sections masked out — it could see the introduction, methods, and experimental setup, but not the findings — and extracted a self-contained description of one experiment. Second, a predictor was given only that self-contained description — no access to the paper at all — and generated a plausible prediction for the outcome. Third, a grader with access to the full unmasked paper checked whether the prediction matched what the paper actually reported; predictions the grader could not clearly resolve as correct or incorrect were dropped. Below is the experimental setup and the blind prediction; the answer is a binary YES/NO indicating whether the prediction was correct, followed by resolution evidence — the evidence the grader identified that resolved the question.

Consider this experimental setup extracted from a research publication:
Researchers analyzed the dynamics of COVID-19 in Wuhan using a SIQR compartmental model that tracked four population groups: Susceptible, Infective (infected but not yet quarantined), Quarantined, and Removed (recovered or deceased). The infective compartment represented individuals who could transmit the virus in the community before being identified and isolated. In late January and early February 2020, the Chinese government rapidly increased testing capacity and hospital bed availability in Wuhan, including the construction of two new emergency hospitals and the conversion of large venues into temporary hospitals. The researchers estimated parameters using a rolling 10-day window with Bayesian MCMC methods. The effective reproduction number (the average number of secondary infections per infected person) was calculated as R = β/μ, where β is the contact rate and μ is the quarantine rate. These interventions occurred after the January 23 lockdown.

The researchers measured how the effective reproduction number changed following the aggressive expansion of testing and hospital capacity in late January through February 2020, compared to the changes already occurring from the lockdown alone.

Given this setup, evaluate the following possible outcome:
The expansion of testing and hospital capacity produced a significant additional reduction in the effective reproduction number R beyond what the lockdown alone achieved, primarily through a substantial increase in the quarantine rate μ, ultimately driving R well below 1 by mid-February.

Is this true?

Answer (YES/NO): YES